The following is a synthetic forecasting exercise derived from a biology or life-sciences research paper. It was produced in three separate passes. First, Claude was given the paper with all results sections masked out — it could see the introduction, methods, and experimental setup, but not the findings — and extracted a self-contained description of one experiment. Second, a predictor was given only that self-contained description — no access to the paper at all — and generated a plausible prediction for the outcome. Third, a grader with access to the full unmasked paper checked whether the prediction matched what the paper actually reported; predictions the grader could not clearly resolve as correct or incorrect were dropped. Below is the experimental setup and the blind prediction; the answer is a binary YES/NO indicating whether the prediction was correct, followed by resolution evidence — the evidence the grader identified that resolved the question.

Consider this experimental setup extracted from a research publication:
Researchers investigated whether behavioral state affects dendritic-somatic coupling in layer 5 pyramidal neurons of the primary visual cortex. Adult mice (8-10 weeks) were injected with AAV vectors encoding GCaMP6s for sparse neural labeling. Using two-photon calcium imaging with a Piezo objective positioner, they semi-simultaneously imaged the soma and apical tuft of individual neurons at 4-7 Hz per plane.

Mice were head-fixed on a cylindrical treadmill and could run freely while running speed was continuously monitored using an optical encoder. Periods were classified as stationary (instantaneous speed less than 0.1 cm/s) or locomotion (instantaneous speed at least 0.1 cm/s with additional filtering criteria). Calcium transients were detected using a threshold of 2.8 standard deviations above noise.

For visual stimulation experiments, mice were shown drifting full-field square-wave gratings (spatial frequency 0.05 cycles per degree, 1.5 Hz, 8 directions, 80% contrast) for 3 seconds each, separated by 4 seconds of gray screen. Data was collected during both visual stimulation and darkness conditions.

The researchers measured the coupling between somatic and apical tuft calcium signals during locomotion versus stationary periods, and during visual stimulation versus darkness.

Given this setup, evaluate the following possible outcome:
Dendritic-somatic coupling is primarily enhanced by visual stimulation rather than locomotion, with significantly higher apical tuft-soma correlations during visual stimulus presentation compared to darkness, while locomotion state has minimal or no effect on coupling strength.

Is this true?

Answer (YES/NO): NO